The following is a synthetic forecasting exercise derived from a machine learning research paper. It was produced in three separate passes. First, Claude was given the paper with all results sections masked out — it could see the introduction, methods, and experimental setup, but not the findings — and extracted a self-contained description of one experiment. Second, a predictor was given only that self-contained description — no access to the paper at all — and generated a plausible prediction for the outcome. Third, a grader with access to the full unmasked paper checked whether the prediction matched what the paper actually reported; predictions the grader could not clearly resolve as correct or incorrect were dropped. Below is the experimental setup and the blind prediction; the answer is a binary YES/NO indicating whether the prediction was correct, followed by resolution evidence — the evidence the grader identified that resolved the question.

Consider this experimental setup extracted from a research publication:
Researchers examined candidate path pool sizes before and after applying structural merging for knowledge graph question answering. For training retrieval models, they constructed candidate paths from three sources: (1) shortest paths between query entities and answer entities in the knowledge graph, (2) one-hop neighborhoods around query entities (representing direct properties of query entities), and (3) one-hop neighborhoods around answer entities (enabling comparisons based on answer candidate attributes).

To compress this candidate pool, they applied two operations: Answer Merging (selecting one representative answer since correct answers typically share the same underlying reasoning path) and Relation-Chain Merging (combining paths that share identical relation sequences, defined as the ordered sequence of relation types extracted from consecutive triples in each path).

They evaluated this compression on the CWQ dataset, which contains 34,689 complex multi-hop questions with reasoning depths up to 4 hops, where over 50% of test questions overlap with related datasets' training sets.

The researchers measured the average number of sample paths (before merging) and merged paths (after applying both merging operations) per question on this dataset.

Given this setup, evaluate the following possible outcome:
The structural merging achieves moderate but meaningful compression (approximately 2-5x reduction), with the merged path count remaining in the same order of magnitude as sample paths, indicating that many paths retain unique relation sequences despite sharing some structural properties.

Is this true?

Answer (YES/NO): NO